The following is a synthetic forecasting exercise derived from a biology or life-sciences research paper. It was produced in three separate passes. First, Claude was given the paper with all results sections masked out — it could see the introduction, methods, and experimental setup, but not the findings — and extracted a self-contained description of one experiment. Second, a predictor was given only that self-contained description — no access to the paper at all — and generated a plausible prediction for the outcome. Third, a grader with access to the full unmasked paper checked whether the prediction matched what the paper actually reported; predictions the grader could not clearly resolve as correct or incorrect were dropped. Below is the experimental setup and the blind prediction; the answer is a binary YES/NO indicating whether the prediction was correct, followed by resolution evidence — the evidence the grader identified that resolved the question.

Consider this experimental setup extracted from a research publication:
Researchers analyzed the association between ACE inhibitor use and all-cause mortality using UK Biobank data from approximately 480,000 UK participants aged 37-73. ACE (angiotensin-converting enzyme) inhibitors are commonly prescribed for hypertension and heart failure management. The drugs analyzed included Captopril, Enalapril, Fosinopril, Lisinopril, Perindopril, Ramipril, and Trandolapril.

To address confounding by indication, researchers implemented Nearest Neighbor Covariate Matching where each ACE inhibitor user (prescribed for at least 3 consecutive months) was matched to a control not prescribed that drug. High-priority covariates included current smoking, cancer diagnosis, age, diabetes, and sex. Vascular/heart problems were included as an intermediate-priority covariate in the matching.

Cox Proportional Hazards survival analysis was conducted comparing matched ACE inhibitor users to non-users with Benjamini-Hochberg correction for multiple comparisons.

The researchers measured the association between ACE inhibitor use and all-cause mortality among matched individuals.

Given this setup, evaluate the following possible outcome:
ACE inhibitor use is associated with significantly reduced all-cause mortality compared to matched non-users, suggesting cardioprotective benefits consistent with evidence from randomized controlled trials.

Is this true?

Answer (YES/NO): NO